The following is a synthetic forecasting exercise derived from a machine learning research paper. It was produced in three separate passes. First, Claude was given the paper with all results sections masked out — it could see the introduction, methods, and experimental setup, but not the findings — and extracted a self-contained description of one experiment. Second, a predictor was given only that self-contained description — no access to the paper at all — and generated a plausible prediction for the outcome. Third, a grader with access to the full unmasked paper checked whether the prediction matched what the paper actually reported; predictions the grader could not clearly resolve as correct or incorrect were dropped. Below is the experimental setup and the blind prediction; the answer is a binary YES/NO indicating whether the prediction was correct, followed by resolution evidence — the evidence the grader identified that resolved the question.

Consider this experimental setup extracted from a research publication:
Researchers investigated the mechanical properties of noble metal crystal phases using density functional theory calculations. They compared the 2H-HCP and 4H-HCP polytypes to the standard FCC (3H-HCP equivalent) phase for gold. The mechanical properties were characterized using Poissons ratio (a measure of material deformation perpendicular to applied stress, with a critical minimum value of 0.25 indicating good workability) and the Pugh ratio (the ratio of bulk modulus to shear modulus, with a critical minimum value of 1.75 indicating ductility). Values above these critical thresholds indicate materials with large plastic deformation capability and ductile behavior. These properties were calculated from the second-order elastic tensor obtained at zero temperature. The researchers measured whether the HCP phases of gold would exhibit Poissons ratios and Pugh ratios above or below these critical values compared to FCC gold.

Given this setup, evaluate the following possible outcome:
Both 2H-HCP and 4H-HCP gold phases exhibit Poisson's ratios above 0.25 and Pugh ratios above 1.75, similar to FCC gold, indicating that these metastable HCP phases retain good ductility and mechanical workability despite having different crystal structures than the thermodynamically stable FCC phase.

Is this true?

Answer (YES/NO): YES